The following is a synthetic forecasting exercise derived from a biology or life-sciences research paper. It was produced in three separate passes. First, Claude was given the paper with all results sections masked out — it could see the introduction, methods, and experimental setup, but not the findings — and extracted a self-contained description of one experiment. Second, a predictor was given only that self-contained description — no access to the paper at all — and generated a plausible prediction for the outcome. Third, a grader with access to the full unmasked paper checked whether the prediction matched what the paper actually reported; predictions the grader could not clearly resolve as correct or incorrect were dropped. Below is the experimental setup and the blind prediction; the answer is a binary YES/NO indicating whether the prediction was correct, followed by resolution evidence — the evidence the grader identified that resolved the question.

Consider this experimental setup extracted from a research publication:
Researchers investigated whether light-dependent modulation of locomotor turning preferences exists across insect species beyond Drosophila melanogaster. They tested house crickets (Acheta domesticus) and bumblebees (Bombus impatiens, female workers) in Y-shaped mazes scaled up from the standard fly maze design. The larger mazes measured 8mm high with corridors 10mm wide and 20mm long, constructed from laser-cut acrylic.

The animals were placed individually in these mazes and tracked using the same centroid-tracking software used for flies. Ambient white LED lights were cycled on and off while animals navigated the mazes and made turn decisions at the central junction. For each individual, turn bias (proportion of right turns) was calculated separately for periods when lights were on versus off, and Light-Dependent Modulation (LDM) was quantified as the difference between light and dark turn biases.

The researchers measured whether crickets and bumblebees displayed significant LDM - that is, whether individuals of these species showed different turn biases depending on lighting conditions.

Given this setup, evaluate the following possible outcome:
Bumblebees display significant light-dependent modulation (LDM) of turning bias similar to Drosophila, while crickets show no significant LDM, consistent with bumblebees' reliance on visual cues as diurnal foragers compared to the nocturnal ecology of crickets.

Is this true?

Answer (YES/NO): NO